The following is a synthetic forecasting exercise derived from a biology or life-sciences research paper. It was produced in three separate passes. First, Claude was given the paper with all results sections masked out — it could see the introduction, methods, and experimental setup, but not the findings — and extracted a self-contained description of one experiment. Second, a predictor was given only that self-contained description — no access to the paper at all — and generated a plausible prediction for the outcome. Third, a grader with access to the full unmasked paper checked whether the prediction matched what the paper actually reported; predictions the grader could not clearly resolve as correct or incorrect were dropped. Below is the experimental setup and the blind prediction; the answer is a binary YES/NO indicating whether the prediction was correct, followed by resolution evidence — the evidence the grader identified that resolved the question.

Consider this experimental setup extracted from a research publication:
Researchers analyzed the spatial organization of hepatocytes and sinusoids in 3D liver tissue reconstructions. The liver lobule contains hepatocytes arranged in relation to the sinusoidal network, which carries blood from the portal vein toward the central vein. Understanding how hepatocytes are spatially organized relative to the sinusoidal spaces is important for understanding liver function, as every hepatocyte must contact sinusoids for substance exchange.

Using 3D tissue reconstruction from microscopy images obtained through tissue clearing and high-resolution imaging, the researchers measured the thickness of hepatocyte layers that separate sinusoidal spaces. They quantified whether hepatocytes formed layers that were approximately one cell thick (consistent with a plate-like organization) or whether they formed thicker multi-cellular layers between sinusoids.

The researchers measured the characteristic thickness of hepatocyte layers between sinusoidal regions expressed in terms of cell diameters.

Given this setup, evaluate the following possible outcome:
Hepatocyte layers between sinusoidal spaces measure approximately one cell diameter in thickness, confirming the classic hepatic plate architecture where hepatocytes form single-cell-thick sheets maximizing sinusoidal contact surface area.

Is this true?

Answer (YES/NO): YES